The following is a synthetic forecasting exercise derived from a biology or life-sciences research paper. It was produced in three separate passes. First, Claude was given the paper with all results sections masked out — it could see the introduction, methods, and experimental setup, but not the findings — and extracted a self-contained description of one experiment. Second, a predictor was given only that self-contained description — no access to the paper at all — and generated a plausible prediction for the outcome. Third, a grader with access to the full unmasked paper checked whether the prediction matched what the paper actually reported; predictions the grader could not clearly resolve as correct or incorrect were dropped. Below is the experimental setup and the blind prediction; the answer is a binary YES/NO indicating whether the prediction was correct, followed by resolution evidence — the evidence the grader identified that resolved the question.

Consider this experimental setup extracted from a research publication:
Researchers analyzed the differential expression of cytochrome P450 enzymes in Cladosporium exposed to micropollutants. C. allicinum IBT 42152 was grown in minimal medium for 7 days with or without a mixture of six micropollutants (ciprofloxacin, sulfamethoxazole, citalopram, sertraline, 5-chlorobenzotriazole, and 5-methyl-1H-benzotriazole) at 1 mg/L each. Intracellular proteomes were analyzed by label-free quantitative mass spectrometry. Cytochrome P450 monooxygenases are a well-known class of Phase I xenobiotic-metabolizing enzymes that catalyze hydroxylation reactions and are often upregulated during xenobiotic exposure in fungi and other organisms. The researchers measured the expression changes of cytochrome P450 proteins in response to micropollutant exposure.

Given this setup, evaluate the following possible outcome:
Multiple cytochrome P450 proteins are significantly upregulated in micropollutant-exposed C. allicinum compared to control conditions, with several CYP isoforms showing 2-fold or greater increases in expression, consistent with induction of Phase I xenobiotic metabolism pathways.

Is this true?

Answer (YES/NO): NO